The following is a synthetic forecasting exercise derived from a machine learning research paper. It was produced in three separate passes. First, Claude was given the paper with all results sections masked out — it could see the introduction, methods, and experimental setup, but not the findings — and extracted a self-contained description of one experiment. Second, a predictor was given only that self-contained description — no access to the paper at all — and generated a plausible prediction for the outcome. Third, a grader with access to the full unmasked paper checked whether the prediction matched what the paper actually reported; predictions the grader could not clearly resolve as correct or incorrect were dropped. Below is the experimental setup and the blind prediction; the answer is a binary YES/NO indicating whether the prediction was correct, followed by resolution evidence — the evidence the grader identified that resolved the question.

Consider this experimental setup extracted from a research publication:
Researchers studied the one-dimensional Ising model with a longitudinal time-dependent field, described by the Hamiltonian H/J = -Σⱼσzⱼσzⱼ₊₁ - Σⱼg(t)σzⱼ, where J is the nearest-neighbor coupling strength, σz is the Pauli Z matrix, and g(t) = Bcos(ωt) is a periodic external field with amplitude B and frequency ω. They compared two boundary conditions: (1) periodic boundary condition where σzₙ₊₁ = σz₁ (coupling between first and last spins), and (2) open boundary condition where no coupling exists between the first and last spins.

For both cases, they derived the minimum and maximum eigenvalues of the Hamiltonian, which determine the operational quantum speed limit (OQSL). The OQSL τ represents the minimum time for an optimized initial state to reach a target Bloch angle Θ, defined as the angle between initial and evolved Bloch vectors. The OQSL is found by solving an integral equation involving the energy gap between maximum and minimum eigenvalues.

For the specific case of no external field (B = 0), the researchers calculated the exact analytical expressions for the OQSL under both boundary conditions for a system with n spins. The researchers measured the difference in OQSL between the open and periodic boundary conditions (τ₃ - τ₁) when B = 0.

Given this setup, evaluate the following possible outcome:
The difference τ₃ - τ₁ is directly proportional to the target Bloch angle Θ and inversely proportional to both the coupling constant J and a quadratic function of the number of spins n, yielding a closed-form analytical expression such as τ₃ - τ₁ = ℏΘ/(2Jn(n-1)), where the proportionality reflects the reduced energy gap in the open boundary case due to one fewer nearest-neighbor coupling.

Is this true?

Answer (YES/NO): YES